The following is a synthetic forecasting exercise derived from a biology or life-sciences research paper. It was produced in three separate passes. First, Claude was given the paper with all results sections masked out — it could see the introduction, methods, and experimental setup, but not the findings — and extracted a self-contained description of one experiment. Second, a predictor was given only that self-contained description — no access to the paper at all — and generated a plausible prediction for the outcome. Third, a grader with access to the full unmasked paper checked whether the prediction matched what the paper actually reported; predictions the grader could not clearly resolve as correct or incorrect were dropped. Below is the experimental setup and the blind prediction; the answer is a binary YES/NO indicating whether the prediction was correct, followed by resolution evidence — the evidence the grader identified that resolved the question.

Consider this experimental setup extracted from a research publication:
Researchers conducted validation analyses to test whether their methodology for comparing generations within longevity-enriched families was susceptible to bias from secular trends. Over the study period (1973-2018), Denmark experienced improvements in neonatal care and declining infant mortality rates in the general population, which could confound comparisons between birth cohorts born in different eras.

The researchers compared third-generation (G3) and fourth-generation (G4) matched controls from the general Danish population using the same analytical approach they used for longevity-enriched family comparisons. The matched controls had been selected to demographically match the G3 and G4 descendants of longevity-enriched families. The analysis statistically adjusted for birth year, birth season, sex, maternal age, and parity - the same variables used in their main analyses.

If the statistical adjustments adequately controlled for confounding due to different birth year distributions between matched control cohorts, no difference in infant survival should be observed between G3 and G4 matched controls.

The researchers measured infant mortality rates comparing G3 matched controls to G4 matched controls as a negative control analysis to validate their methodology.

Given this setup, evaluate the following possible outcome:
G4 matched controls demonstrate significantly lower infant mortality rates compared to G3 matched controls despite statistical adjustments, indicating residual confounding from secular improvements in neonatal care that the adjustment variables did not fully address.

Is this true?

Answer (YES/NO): NO